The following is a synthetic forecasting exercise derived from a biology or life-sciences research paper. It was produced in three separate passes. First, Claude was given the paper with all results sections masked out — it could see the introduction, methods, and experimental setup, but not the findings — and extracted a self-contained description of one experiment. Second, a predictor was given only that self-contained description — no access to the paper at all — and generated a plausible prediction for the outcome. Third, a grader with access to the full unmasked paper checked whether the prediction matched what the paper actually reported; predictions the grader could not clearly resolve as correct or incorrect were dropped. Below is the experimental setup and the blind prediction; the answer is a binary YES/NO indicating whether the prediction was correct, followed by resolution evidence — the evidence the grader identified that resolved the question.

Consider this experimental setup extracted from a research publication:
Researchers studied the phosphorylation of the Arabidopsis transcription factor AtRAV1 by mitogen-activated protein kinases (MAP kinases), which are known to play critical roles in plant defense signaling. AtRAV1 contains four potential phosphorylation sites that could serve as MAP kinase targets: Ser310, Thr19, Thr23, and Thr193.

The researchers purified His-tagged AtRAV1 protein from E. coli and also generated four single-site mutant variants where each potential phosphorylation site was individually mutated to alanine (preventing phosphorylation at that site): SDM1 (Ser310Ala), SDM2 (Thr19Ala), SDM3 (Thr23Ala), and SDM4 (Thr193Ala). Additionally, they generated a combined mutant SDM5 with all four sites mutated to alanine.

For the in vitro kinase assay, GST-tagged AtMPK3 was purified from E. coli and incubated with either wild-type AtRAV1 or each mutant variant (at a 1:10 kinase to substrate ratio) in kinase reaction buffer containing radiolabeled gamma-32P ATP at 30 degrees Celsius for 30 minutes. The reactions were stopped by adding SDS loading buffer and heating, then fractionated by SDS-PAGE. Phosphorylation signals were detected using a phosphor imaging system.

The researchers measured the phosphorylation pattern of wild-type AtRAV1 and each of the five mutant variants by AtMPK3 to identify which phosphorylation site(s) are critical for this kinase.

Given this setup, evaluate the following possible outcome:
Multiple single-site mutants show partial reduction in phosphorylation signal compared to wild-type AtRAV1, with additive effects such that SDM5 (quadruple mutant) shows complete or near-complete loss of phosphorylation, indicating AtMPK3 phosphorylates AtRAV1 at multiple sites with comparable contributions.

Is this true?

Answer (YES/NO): NO